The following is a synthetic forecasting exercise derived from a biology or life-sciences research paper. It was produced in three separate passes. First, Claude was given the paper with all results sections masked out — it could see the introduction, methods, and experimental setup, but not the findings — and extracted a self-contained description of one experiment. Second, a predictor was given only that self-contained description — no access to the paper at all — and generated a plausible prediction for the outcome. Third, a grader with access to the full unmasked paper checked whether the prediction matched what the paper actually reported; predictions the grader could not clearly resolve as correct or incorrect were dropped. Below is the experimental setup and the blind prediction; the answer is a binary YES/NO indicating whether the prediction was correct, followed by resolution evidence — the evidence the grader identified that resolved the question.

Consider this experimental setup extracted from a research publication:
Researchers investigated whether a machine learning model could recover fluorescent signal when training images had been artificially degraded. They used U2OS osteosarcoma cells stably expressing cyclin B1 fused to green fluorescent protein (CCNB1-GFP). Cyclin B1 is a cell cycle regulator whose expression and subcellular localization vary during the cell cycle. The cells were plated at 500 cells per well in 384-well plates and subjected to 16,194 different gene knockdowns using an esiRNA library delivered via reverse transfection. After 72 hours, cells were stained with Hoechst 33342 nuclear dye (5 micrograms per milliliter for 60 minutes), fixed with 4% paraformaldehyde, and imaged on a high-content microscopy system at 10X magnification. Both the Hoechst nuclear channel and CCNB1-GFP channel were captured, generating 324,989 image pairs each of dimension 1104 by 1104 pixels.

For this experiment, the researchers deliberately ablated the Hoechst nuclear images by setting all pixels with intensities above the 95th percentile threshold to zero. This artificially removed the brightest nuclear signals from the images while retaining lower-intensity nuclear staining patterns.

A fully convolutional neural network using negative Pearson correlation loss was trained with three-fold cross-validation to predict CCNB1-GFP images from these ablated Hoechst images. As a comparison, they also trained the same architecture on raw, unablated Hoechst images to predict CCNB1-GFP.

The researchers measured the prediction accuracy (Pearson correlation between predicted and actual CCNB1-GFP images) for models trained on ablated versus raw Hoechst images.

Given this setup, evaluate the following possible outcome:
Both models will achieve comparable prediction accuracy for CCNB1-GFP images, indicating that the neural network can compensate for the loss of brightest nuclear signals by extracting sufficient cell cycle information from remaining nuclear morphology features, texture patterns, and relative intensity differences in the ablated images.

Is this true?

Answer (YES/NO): NO